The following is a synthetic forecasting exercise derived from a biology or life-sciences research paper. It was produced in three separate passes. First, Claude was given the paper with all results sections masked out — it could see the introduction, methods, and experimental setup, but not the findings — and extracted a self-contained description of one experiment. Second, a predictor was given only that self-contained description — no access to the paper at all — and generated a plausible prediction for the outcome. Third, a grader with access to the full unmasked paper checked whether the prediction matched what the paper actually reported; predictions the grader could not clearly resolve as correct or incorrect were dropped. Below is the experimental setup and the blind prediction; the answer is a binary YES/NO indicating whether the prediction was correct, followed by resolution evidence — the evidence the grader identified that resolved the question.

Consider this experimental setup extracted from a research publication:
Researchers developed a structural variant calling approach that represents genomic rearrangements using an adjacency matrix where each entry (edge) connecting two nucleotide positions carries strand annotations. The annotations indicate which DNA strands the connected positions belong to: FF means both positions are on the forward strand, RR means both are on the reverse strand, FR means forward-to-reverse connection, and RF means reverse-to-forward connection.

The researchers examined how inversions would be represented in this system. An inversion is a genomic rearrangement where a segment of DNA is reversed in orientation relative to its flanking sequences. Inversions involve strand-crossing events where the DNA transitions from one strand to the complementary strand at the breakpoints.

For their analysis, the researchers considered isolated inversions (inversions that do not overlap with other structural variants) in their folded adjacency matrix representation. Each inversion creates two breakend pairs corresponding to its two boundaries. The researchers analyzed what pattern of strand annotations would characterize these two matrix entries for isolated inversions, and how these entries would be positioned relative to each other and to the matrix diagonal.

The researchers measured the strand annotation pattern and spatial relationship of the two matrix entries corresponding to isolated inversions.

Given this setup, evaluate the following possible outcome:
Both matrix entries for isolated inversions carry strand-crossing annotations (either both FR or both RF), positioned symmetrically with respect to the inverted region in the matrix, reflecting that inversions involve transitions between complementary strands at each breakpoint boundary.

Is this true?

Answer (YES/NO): NO